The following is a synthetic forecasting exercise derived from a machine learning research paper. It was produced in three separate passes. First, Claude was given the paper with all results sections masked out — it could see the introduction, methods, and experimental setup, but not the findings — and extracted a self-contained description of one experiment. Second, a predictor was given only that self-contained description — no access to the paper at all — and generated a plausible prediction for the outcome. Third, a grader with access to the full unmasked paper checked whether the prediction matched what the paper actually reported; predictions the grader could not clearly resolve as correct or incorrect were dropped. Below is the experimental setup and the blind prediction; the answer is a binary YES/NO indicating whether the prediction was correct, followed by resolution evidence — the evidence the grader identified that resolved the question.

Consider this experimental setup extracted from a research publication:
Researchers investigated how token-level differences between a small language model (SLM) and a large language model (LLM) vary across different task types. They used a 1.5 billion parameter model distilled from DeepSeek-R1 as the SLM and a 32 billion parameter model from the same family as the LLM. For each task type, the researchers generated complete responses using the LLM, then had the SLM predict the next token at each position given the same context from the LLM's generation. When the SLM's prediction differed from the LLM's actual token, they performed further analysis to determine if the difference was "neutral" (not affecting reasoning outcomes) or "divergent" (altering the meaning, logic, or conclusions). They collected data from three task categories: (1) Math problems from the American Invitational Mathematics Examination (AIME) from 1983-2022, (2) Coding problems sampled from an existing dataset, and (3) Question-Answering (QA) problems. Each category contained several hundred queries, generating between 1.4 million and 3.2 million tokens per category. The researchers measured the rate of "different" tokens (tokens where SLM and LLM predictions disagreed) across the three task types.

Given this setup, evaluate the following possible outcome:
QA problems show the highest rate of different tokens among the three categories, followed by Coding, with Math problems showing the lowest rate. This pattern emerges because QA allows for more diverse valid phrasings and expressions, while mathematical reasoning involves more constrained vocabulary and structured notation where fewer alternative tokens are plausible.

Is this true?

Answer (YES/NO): YES